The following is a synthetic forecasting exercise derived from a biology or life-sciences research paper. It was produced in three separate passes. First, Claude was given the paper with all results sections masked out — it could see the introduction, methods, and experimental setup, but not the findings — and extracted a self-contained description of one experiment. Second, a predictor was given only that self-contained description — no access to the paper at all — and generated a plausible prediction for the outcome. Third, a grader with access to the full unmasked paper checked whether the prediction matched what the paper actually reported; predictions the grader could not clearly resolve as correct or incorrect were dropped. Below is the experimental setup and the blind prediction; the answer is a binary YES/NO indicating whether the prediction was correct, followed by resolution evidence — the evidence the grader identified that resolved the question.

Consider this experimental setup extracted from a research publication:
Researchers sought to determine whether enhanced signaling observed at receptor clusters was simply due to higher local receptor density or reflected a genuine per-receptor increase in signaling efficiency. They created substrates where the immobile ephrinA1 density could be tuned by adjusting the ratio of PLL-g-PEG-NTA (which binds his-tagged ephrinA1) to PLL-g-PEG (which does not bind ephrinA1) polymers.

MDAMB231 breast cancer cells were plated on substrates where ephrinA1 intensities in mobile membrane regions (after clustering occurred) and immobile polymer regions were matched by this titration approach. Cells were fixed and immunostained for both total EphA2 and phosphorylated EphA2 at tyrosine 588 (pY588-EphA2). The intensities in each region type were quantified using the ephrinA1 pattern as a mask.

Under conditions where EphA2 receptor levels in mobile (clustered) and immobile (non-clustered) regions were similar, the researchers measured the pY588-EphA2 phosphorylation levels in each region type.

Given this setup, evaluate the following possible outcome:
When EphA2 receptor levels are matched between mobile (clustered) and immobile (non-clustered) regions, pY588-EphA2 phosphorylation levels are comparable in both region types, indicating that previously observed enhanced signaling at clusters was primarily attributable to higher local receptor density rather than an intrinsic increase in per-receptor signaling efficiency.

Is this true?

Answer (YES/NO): NO